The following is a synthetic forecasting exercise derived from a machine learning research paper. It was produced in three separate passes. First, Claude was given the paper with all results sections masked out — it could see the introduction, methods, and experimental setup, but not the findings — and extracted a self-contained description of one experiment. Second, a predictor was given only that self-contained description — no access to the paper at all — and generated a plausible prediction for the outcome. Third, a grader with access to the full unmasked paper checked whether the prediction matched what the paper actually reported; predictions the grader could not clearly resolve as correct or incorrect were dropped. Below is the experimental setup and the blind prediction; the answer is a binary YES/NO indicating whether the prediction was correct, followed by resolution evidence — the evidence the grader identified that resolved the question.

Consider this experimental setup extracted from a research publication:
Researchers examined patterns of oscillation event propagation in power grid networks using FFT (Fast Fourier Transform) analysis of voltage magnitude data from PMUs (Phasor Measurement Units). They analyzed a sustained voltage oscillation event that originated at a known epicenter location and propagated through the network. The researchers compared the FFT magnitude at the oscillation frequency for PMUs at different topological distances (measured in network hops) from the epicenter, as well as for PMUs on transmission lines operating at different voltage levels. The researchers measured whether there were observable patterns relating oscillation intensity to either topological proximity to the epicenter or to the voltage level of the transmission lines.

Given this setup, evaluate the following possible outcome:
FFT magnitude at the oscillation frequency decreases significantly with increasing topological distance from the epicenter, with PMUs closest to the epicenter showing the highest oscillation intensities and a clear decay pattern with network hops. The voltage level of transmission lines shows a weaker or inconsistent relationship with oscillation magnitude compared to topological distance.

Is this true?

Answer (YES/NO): NO